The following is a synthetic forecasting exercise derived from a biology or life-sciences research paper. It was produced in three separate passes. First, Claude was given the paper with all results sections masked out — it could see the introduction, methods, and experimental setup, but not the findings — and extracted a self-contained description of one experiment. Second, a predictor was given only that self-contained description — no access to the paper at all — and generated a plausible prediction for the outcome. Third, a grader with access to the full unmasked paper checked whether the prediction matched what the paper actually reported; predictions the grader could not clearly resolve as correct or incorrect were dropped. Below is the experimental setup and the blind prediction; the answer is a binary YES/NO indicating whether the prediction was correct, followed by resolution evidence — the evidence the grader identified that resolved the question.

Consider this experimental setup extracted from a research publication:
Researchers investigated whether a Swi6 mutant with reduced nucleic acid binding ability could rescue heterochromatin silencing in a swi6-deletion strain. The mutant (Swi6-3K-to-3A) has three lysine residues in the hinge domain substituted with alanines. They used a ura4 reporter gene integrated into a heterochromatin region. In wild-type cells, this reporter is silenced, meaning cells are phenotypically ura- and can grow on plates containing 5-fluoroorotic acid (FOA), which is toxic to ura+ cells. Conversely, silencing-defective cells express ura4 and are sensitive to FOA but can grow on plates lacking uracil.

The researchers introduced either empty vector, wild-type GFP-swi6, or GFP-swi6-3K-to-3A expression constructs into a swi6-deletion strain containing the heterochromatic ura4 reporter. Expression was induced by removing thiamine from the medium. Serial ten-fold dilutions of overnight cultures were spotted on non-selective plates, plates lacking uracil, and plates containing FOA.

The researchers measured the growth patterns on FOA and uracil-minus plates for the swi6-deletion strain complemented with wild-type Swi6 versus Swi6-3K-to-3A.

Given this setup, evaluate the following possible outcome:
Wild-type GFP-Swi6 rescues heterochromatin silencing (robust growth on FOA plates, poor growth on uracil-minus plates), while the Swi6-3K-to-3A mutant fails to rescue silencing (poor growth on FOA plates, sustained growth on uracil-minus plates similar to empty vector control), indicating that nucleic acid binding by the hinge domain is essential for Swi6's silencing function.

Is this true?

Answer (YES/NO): YES